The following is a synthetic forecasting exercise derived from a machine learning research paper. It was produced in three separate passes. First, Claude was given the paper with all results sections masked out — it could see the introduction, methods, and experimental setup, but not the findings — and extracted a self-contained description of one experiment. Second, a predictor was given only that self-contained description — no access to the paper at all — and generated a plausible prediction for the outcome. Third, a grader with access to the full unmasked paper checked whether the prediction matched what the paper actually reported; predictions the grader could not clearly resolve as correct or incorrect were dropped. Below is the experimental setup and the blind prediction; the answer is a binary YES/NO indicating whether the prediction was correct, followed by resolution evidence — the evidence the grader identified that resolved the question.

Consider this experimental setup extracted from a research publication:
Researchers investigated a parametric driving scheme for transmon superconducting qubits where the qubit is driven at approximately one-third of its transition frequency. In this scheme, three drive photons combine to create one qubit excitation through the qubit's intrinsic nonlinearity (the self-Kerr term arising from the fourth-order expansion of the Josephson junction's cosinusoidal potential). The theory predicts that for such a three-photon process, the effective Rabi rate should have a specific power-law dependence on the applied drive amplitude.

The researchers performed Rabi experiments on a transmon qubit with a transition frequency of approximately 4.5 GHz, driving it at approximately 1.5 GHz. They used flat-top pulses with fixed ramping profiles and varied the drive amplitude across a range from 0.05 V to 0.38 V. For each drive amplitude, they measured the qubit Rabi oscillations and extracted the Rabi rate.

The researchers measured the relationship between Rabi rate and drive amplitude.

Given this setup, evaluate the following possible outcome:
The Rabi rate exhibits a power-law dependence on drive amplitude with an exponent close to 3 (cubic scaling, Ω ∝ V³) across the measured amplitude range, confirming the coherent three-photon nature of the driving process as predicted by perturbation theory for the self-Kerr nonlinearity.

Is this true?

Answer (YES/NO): YES